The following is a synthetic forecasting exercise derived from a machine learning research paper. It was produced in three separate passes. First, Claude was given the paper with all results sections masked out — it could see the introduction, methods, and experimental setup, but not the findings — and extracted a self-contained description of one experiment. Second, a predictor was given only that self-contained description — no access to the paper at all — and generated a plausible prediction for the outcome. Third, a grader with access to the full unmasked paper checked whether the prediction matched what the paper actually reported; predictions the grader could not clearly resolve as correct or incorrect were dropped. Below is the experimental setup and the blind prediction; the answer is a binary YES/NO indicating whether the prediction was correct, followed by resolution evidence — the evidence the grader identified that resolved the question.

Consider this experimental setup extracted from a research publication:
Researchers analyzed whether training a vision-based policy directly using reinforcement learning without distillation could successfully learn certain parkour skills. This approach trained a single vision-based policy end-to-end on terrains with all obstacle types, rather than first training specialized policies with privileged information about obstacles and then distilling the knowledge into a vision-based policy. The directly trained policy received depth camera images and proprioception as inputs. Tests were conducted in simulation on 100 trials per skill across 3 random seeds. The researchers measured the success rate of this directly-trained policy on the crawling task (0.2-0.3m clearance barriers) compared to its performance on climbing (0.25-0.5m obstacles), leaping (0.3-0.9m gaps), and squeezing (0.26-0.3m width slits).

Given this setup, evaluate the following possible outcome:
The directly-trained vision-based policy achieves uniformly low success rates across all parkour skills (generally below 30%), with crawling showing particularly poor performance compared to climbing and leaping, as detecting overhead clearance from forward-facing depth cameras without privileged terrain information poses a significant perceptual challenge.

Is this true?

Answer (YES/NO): NO